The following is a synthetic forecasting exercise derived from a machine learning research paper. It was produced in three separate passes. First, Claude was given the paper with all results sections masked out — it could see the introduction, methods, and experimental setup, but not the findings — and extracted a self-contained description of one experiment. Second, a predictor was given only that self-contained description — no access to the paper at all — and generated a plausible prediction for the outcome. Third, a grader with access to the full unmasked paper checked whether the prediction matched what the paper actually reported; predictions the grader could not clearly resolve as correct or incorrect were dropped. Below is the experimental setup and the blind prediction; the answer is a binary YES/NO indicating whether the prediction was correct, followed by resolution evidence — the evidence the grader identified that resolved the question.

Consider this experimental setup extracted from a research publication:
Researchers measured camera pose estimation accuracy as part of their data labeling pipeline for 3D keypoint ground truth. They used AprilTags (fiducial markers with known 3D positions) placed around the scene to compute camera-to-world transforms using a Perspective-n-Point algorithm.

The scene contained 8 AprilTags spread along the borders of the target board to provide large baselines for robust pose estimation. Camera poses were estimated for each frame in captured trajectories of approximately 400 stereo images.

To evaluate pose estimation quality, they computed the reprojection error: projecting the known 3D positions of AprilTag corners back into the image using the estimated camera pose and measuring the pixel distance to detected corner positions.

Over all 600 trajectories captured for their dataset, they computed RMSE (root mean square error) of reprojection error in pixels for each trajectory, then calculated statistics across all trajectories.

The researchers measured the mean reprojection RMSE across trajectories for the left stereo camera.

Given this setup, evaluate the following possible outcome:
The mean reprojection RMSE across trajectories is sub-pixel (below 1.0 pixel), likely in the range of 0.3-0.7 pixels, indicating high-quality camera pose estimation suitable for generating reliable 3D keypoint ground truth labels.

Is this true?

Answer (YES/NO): NO